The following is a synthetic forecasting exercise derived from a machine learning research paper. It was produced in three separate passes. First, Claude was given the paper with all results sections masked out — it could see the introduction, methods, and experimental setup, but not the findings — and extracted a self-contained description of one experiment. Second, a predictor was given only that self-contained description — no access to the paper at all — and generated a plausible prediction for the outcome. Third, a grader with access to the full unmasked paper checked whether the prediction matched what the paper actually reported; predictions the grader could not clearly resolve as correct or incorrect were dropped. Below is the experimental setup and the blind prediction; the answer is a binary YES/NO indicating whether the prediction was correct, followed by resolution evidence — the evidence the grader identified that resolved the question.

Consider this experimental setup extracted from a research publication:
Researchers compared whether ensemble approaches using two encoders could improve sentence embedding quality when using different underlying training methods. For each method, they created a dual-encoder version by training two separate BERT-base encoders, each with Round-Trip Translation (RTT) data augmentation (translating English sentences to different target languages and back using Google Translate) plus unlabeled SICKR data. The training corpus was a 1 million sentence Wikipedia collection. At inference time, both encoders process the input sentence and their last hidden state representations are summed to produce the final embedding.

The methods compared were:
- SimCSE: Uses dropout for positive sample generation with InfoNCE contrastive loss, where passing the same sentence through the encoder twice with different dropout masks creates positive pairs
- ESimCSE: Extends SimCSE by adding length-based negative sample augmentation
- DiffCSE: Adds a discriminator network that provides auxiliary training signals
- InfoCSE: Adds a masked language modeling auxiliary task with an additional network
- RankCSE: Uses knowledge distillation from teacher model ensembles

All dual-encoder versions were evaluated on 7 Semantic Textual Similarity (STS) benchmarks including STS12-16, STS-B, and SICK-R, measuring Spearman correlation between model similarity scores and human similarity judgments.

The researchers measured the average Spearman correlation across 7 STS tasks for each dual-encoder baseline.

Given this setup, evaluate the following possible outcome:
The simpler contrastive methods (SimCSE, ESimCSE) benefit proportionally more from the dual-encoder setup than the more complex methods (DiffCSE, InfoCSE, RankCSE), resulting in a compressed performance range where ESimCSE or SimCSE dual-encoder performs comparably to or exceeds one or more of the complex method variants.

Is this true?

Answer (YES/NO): YES